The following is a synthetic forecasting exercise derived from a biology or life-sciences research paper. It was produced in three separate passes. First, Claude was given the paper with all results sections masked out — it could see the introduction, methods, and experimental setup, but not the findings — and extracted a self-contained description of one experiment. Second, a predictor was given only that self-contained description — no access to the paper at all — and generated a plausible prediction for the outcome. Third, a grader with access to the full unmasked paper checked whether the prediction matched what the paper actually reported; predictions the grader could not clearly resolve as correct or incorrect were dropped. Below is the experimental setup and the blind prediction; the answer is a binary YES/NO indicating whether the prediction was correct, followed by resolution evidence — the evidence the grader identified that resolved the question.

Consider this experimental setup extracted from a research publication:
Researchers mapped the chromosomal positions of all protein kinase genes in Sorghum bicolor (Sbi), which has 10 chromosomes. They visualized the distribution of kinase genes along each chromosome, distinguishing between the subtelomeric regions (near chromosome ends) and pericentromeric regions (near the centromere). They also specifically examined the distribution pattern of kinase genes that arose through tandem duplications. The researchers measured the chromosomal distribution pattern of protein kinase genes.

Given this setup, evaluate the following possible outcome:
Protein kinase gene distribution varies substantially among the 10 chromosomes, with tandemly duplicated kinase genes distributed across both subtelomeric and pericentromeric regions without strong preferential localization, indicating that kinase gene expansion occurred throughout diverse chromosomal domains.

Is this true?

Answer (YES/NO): NO